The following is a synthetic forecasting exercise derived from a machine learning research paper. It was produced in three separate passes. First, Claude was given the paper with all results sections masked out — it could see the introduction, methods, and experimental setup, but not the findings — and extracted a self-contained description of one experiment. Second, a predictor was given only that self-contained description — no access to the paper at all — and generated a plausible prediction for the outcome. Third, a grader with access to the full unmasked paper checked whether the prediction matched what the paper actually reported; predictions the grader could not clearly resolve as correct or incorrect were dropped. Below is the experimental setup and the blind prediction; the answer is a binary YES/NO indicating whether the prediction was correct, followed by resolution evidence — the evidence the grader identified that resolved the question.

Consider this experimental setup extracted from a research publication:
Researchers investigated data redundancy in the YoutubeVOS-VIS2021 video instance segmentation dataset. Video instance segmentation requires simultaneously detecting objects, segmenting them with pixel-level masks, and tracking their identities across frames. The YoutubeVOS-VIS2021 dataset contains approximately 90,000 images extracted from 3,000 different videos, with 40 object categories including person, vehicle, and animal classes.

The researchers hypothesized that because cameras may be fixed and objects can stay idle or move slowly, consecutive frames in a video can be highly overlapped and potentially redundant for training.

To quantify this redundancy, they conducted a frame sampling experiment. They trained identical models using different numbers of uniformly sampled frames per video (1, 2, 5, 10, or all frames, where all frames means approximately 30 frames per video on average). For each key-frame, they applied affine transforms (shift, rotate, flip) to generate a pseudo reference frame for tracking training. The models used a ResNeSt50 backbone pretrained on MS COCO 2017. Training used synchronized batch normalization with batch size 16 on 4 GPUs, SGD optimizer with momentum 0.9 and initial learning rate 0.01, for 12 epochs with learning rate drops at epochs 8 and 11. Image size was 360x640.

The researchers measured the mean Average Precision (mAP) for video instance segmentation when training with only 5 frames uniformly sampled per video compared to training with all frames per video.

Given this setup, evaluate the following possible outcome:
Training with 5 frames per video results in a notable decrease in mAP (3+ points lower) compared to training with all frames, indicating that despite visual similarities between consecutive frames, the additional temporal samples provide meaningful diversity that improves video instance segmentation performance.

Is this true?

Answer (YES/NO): NO